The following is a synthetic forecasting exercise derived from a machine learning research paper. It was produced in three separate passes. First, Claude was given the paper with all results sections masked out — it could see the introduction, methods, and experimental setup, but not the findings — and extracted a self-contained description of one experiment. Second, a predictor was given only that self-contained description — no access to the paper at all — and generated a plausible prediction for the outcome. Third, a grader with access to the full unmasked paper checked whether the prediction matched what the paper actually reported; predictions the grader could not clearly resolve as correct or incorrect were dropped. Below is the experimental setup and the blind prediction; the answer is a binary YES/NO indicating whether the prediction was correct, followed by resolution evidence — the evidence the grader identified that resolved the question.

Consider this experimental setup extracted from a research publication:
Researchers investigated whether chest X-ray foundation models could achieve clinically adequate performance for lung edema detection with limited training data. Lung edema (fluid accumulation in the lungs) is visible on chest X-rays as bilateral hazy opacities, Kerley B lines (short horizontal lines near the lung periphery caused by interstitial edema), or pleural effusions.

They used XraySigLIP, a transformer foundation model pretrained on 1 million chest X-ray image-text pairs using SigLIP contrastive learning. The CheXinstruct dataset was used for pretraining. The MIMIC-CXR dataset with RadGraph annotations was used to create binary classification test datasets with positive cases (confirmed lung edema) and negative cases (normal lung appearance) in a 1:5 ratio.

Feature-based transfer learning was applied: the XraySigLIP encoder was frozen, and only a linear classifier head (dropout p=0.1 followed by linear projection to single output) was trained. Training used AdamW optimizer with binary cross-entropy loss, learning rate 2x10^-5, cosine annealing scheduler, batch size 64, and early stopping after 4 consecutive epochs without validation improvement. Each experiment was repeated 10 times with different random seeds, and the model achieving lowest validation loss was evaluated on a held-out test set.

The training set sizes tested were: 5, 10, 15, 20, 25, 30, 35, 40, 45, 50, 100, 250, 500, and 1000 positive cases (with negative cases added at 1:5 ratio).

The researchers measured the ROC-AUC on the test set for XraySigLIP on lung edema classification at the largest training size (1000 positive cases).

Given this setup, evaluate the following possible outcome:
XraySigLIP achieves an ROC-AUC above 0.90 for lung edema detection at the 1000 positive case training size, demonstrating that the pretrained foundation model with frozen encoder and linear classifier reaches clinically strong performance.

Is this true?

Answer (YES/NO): YES